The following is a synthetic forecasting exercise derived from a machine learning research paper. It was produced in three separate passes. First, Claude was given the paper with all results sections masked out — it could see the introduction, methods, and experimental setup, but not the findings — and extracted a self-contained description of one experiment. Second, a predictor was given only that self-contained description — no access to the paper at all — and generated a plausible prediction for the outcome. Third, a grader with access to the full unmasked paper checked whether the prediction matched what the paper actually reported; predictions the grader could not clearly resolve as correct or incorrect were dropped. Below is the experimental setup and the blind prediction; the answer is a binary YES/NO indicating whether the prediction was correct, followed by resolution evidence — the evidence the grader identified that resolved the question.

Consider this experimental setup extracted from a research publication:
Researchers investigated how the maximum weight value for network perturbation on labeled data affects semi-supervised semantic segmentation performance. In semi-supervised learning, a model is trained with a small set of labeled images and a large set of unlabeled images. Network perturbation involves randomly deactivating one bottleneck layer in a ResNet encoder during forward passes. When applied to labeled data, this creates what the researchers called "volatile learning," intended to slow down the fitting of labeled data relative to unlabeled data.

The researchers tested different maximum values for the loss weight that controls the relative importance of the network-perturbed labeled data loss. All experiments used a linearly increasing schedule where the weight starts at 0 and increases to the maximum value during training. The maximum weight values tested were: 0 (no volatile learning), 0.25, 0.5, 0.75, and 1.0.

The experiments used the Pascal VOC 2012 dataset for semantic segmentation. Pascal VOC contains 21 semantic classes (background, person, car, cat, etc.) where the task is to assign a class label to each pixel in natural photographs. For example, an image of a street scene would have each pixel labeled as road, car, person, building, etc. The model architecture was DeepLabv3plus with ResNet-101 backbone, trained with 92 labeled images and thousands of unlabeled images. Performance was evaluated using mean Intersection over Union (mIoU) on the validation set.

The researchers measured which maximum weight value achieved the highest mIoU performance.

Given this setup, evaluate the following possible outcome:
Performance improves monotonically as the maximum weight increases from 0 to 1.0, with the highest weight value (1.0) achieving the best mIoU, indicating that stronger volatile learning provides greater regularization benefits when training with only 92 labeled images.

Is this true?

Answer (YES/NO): NO